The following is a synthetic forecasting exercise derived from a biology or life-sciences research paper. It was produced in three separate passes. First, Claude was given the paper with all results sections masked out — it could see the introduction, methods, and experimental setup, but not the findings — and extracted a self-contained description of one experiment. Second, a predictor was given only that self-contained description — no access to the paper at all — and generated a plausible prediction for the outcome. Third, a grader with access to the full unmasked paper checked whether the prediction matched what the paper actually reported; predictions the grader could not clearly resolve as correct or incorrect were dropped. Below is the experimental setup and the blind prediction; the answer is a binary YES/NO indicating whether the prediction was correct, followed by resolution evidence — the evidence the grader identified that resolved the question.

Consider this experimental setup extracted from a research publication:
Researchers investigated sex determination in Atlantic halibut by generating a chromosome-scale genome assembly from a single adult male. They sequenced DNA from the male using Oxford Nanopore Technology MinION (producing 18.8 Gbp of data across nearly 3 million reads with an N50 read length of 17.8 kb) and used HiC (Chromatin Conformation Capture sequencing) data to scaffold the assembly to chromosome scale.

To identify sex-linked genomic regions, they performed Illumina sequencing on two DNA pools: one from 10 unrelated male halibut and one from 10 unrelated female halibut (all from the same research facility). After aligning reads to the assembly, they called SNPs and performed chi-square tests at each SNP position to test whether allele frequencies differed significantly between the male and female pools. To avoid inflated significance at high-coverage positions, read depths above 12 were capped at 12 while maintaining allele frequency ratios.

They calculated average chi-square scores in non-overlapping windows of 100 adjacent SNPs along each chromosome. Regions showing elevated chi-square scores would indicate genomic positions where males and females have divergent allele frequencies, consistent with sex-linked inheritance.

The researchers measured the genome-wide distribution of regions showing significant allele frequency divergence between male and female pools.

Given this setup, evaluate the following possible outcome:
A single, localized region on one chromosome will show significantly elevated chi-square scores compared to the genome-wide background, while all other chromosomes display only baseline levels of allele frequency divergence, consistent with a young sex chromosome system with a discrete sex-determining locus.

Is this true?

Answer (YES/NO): NO